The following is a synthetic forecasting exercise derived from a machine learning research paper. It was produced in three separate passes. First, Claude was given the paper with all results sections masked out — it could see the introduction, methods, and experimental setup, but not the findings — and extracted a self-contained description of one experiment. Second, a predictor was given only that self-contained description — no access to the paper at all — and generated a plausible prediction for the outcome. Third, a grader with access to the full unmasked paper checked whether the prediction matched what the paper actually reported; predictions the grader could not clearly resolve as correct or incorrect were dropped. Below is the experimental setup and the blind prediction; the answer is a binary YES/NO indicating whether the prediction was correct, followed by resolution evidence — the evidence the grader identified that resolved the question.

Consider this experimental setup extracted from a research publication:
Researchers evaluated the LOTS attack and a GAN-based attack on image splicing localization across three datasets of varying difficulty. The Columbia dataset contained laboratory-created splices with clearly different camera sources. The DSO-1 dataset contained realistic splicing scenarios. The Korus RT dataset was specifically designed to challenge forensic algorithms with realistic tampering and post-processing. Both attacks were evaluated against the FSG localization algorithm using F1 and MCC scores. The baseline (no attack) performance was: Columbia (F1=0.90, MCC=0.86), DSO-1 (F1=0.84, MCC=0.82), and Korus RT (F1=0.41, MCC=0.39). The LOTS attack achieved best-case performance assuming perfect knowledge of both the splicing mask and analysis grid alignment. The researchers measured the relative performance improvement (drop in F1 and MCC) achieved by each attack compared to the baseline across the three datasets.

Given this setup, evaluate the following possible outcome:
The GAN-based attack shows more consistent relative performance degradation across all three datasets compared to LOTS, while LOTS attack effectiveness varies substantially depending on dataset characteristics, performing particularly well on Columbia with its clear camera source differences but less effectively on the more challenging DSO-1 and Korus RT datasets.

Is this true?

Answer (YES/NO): NO